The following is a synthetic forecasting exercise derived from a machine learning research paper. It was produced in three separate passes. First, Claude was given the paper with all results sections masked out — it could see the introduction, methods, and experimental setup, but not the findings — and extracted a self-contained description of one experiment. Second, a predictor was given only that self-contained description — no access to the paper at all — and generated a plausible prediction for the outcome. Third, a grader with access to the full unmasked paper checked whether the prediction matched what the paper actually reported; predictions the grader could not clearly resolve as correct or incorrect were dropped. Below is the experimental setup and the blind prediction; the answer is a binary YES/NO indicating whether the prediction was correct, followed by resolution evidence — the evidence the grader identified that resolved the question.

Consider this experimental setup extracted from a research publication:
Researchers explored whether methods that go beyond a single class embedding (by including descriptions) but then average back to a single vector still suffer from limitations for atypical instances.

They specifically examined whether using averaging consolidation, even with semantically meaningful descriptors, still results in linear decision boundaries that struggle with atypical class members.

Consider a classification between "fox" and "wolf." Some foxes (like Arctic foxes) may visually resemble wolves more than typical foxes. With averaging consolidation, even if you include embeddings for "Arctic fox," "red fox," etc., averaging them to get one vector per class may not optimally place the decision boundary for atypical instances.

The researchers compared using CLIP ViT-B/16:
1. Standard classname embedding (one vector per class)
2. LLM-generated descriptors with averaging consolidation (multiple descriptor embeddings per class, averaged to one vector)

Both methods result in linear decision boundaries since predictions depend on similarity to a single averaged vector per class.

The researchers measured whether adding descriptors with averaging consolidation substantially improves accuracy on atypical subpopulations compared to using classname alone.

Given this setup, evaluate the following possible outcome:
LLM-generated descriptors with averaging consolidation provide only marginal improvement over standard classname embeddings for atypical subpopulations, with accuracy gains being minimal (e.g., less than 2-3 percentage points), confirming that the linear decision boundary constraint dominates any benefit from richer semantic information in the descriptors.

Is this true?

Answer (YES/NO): NO